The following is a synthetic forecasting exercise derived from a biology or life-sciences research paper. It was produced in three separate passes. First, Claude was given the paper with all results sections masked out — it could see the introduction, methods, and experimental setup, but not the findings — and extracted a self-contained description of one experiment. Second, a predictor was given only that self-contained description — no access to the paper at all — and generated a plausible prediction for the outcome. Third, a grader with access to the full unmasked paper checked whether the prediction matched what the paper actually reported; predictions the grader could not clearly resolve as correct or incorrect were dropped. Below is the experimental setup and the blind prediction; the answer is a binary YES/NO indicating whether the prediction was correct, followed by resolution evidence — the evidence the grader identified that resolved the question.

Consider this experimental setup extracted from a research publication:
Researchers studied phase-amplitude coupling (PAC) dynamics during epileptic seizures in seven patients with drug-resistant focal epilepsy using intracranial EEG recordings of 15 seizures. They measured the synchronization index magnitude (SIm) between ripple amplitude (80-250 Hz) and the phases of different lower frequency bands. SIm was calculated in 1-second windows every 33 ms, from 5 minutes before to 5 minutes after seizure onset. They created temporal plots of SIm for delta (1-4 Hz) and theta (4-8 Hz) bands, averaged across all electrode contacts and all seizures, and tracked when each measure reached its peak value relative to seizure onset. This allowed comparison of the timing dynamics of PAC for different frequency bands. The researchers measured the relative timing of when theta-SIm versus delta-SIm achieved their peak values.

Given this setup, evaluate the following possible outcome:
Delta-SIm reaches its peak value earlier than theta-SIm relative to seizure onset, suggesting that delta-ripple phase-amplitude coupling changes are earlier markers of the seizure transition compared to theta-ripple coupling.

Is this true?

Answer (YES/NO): NO